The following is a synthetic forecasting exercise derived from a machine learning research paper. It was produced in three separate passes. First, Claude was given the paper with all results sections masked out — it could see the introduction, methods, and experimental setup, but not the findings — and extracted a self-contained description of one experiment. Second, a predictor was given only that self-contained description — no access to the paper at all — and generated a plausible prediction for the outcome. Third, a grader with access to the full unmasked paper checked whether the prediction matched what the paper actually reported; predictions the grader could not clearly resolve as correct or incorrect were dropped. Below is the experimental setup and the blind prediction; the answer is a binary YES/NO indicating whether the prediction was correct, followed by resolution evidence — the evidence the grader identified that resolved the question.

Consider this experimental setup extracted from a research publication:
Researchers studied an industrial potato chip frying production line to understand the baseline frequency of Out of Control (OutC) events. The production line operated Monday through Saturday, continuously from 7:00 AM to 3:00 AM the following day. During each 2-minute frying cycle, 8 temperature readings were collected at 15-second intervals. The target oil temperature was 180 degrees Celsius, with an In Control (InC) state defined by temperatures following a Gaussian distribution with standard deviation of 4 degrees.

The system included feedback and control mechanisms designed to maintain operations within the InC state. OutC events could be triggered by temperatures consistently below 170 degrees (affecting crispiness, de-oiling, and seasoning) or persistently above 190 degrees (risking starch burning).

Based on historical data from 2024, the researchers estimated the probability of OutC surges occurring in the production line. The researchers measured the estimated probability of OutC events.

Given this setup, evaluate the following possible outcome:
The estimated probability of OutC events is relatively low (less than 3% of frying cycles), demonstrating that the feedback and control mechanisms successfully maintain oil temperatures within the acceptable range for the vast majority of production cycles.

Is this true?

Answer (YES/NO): YES